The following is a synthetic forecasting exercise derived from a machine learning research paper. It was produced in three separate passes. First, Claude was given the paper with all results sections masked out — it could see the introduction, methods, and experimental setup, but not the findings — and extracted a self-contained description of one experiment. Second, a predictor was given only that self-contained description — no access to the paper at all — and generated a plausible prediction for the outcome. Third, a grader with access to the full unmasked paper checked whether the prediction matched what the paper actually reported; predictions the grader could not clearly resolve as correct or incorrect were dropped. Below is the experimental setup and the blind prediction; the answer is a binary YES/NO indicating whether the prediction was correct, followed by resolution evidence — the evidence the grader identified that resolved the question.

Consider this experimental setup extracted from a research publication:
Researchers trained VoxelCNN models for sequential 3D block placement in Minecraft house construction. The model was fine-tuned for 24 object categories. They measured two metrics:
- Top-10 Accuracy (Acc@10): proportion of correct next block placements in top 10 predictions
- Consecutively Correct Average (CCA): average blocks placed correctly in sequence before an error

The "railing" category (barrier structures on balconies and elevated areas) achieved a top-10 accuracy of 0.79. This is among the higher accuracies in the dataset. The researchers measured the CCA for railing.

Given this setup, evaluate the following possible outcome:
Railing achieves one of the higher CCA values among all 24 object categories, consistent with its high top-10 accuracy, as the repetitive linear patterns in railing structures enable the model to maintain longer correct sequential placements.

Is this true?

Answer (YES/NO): NO